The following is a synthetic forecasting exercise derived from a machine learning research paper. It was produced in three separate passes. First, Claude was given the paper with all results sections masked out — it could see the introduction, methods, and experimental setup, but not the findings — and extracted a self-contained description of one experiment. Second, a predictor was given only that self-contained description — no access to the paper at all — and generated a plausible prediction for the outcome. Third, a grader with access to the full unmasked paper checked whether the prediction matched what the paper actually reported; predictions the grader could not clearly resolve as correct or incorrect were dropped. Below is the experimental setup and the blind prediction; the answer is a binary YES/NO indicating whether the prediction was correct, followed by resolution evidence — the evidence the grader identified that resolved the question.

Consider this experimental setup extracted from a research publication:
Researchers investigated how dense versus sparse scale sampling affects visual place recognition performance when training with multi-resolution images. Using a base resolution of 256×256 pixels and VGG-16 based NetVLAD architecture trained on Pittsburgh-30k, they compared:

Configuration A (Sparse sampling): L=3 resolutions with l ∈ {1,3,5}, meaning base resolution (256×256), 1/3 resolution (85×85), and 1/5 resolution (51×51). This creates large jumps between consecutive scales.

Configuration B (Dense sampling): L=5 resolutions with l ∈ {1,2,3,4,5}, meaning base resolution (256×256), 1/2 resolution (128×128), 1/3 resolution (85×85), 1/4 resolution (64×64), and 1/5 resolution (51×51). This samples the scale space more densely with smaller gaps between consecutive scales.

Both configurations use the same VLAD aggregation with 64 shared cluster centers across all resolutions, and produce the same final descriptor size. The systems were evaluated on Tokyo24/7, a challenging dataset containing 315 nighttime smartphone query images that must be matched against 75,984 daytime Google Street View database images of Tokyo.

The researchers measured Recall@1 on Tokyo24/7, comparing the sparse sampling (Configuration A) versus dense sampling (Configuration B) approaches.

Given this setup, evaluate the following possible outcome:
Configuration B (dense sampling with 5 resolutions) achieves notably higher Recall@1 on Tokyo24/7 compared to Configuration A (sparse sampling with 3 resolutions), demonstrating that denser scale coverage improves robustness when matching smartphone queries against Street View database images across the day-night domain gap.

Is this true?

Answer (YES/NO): YES